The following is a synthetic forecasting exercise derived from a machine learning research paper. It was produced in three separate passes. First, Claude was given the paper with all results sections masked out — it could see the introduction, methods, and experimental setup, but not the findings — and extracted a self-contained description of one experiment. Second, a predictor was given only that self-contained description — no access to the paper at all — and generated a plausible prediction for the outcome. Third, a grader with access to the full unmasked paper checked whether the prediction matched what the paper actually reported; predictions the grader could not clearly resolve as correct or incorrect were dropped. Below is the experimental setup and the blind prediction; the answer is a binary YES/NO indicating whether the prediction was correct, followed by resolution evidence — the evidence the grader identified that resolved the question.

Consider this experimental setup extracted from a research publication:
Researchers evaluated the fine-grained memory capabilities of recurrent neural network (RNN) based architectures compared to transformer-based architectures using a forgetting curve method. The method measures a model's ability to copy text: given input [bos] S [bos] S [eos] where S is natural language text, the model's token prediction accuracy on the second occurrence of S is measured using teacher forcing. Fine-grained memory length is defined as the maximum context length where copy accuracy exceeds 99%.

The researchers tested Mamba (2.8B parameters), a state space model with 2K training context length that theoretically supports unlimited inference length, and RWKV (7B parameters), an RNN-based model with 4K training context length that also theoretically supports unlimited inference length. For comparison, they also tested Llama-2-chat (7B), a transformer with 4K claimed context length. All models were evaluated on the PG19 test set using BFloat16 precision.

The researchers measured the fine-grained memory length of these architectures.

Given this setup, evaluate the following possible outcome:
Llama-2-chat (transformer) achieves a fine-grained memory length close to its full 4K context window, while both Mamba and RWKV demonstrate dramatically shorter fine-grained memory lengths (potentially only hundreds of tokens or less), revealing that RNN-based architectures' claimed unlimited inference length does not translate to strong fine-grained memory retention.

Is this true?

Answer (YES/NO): NO